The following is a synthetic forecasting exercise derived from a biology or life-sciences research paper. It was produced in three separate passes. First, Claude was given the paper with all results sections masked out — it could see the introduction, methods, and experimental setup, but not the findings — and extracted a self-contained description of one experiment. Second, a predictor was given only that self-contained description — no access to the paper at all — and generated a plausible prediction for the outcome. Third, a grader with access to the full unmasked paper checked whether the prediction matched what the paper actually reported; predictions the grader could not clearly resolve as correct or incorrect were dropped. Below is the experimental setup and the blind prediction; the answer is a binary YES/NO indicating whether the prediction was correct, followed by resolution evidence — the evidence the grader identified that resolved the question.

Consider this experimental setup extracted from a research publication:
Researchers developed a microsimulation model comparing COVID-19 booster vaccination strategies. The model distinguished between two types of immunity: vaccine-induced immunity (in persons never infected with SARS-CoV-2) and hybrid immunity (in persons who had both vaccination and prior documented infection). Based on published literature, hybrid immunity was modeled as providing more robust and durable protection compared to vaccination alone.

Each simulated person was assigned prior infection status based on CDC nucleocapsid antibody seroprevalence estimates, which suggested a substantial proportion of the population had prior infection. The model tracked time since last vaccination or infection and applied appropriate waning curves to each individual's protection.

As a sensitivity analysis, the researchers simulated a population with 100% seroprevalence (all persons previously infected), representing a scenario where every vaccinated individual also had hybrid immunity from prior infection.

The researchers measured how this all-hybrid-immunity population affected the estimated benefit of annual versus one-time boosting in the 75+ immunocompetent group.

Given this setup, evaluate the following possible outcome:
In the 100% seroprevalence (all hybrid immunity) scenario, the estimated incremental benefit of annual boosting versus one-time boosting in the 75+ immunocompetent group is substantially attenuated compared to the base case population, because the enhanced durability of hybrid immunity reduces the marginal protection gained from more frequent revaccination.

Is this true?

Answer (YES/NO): NO